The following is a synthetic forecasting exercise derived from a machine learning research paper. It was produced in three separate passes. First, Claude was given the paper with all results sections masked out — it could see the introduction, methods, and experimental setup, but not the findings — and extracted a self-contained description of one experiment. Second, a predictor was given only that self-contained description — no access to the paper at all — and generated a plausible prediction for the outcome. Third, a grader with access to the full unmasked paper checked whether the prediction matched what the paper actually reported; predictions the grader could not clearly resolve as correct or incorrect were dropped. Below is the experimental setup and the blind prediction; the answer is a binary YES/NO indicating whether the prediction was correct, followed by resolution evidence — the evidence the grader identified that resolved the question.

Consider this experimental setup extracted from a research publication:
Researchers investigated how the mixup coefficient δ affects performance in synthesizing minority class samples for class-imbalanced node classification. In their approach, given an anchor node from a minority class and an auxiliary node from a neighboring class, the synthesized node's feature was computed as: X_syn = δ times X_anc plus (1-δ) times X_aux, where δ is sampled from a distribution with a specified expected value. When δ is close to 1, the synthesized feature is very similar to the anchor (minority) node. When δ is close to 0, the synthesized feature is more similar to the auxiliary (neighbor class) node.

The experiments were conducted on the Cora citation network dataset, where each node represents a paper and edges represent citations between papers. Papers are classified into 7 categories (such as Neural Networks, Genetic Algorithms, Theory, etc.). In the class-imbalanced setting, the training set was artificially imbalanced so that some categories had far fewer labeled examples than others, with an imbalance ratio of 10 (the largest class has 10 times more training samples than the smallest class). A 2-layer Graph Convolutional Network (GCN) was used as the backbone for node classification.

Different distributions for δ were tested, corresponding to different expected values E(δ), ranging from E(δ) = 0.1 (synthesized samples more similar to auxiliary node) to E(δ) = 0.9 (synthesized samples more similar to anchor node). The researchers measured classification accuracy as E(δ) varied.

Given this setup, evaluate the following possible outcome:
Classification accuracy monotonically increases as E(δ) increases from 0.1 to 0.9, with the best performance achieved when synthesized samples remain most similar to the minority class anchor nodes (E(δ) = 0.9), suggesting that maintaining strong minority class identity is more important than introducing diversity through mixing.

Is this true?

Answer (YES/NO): NO